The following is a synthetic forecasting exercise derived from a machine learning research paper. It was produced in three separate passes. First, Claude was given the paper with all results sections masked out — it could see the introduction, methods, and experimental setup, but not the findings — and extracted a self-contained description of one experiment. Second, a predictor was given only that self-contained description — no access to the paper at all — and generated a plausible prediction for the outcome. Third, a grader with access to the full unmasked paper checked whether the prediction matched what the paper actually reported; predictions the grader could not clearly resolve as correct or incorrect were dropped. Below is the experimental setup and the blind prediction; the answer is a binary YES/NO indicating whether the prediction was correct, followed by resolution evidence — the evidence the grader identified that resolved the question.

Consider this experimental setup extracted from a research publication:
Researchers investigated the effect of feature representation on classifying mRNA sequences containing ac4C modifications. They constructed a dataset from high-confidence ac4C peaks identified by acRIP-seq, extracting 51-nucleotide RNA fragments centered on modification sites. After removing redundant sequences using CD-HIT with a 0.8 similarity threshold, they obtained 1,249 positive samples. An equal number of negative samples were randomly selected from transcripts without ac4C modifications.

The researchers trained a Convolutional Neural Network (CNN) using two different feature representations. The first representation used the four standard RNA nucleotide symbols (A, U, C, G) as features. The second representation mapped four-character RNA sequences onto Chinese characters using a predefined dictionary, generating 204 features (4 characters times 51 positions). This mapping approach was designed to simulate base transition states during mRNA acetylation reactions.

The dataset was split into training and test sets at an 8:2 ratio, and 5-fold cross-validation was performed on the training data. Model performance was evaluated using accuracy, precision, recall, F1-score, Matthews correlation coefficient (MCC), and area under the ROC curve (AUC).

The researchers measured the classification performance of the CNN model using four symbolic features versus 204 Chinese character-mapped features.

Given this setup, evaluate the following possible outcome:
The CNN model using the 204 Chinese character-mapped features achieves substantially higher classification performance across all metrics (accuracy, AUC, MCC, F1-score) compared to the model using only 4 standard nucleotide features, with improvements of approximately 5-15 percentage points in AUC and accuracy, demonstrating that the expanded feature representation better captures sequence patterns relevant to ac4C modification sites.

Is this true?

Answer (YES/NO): NO